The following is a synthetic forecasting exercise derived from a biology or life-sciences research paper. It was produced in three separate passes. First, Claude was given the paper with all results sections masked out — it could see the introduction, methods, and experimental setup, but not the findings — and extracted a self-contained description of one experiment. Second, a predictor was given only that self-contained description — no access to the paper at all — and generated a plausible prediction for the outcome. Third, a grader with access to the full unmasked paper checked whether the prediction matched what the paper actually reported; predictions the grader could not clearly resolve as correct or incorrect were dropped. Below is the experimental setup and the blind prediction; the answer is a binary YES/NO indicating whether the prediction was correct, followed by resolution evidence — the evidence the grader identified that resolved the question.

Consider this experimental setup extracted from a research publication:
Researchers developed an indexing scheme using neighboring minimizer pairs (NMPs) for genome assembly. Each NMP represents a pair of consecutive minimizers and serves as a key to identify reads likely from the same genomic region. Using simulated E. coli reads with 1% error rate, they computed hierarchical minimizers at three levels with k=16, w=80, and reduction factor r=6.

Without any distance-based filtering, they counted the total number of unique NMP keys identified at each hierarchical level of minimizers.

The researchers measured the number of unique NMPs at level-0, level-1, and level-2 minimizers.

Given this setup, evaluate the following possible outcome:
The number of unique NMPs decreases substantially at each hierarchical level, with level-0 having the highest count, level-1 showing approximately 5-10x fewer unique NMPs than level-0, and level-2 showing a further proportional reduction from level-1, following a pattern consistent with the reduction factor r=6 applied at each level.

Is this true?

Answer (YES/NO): NO